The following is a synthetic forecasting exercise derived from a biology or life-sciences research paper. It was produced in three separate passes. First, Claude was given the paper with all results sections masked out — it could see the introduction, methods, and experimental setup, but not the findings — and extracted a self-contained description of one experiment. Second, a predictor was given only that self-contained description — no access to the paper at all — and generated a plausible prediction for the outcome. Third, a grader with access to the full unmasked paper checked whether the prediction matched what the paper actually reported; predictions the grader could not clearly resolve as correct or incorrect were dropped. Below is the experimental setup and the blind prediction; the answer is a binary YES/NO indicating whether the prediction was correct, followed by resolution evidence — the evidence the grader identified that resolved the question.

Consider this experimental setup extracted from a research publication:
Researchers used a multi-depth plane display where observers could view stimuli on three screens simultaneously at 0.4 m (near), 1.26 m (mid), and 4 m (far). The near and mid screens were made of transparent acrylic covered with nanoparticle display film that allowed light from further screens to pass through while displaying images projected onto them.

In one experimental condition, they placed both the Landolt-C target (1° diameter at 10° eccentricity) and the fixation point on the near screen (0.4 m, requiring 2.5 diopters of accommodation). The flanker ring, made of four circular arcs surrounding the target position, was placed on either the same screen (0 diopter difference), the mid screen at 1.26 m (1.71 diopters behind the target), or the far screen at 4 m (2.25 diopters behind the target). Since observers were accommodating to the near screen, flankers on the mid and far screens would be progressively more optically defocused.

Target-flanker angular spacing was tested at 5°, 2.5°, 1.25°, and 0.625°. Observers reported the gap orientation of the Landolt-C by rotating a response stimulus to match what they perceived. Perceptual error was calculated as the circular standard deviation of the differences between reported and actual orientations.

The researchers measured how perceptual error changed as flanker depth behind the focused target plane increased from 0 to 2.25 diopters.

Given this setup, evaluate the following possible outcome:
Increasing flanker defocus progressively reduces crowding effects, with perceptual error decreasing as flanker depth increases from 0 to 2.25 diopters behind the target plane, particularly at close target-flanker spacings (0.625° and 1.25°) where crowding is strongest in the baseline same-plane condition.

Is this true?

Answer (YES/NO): NO